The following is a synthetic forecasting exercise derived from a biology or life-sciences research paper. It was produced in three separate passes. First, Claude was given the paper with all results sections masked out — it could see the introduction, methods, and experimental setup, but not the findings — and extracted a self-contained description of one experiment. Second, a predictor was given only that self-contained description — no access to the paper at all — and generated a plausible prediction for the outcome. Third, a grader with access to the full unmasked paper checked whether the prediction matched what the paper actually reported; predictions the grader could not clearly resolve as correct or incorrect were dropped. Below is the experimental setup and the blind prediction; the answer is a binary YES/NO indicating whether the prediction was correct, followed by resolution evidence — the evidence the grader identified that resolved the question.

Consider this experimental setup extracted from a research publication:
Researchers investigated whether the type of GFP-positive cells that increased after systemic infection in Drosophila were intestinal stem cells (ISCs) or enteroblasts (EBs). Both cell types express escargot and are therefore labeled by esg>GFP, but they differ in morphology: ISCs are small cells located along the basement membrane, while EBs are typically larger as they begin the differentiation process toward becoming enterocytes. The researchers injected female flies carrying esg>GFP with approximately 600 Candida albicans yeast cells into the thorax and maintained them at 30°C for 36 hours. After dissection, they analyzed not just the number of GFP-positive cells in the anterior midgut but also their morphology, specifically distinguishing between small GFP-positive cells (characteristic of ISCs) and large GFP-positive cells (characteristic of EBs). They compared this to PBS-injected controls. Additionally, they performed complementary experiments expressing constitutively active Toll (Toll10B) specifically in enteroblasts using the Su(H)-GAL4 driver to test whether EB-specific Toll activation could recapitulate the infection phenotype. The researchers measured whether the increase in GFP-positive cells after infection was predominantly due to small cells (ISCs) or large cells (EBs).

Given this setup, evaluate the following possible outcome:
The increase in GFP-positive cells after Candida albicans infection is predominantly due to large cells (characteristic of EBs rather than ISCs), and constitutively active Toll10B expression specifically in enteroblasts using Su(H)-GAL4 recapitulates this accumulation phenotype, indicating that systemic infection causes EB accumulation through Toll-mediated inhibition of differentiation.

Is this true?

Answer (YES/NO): NO